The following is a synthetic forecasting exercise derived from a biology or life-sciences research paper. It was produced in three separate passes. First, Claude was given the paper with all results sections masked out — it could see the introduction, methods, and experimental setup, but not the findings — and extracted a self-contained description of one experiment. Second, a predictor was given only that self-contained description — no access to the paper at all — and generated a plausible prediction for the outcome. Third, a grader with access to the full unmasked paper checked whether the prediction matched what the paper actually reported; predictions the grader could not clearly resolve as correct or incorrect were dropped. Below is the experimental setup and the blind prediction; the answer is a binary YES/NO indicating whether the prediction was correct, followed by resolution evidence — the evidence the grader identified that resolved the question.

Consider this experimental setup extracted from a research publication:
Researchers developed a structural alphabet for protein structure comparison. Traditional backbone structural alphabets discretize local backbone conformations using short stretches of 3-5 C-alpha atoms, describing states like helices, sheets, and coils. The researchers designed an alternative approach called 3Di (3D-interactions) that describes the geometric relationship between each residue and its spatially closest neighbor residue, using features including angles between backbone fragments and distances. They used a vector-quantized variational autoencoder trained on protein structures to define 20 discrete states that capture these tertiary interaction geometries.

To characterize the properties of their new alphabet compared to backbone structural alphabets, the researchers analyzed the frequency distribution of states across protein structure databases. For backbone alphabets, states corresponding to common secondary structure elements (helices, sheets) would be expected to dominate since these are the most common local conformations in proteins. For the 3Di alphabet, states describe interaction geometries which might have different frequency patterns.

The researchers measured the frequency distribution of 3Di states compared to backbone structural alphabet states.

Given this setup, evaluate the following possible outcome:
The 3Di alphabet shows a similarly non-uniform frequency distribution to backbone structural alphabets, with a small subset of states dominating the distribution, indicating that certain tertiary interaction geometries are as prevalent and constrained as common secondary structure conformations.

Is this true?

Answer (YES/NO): NO